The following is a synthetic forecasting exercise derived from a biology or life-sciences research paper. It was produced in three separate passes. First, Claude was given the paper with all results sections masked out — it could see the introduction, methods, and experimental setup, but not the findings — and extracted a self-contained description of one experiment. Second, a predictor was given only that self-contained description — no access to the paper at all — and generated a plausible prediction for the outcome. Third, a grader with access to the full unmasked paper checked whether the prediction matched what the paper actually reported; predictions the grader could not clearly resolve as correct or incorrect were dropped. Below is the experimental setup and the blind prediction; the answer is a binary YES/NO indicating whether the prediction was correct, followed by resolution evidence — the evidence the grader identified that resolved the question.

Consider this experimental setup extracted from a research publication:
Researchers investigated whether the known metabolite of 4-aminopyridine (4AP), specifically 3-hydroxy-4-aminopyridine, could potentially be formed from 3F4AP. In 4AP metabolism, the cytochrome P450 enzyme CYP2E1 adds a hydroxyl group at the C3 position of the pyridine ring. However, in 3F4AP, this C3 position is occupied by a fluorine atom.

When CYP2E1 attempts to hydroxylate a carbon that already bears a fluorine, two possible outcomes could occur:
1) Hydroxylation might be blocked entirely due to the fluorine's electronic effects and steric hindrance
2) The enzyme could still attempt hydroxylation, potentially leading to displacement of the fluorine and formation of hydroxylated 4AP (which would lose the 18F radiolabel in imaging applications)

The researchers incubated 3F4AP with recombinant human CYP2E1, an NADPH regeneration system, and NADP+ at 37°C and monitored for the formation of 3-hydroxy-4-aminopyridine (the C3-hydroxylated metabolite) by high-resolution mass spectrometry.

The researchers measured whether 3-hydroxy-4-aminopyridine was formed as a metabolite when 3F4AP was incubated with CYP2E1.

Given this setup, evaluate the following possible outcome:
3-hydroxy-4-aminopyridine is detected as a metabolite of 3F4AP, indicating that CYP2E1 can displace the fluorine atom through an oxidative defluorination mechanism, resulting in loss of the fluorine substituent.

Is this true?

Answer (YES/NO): NO